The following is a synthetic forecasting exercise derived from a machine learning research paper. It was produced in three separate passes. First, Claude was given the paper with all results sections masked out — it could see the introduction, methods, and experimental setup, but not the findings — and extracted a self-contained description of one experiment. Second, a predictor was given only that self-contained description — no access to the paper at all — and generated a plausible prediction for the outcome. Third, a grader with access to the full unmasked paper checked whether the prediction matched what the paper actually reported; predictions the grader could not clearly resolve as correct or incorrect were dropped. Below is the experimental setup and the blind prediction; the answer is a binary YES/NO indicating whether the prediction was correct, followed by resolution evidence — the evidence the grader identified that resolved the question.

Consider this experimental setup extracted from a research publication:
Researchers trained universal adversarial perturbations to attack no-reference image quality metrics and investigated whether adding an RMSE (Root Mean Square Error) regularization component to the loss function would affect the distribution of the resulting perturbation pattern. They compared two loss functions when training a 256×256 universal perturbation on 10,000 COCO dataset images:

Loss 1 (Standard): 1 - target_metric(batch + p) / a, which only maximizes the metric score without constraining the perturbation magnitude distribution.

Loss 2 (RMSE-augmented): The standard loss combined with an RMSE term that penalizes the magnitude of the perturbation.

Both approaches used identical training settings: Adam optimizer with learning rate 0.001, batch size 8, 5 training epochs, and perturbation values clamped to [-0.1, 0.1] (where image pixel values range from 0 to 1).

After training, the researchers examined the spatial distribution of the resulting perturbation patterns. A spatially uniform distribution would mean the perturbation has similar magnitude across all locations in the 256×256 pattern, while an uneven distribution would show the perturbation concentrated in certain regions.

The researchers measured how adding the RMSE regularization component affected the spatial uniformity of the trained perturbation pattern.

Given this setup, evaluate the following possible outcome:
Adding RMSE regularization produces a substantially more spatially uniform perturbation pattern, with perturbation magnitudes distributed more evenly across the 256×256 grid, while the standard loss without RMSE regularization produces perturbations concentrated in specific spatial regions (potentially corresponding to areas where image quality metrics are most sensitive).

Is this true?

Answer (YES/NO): NO